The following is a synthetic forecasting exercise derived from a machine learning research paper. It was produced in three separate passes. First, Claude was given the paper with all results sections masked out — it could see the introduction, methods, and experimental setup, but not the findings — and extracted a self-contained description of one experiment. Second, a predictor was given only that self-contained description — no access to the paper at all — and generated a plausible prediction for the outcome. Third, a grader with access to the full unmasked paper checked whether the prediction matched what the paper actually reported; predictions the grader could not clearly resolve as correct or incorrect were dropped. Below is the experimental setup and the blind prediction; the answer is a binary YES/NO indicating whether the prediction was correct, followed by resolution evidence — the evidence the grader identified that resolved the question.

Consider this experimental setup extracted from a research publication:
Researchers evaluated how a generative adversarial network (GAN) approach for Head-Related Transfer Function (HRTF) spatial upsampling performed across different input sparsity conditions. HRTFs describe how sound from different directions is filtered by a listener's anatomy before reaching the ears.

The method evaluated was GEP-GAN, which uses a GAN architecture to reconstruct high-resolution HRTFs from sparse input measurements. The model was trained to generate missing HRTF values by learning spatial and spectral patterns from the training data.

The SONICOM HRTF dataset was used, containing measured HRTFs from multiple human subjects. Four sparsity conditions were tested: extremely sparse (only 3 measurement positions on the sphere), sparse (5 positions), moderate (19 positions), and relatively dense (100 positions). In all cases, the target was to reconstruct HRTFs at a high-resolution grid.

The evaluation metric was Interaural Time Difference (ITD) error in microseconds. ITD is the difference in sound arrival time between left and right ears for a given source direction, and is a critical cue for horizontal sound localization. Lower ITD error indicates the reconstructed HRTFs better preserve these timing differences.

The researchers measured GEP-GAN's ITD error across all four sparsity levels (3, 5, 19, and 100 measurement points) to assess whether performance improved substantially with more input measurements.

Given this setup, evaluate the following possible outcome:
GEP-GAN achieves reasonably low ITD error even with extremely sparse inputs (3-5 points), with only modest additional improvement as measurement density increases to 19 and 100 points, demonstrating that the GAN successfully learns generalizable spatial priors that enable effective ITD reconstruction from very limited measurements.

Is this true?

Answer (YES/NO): NO